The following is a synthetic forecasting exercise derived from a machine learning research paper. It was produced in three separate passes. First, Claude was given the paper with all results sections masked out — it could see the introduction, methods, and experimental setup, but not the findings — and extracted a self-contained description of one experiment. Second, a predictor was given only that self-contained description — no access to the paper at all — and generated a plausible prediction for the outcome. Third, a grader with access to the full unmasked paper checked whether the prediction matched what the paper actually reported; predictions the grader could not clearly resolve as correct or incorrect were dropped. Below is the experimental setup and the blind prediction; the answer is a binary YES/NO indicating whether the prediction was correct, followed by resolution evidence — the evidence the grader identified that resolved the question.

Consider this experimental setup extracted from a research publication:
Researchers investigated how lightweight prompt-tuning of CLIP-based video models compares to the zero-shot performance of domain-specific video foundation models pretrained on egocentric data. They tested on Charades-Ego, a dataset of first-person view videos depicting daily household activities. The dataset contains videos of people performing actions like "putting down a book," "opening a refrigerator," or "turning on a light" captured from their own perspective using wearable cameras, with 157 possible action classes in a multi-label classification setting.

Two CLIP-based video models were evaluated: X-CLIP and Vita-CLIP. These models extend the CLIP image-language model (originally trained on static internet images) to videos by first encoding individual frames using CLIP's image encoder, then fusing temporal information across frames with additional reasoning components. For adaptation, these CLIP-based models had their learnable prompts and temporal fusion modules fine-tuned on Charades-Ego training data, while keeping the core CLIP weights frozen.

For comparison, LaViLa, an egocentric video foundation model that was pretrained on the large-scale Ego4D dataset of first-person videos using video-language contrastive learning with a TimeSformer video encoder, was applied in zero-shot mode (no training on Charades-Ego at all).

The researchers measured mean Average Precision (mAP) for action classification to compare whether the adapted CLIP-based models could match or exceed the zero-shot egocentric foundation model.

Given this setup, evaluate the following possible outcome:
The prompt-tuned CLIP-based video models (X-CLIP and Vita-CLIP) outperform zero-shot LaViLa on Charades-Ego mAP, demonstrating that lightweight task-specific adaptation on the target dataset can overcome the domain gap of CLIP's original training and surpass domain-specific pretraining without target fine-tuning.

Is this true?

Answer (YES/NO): YES